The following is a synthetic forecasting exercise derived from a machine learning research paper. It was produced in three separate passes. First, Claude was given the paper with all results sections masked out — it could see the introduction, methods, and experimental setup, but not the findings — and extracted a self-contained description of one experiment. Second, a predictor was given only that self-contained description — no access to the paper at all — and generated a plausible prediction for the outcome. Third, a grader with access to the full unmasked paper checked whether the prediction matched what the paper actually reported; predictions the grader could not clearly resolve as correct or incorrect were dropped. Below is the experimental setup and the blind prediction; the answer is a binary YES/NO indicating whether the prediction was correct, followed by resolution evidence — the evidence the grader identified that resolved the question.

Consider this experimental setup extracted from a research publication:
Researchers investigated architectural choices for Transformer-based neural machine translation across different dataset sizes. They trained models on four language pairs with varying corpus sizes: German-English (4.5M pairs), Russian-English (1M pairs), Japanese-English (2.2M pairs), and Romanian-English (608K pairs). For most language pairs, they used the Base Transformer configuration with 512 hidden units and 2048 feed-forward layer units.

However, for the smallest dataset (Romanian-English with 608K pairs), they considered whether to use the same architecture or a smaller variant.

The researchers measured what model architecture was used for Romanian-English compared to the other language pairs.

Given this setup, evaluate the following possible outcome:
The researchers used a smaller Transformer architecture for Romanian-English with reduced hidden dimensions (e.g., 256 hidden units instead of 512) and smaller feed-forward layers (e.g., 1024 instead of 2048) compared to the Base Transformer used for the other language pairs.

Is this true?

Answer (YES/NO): YES